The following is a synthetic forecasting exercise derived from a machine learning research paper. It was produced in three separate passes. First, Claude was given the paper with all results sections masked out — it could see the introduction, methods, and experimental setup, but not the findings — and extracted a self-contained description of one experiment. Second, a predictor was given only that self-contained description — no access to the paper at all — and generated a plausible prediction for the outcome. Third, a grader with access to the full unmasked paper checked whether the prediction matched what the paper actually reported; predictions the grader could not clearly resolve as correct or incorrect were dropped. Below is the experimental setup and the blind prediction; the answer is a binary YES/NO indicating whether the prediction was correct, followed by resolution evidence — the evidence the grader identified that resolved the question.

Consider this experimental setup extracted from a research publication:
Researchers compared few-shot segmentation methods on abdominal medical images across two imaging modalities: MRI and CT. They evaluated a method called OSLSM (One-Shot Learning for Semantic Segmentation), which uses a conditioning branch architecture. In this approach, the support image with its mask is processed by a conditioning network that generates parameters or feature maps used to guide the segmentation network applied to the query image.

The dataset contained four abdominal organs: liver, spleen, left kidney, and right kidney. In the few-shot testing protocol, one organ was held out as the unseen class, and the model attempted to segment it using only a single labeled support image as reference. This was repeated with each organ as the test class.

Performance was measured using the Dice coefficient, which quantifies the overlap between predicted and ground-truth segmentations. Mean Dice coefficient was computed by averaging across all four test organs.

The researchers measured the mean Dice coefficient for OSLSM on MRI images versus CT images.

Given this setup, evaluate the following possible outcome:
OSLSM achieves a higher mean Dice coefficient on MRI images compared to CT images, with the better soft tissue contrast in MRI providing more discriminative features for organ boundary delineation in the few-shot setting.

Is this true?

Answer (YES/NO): YES